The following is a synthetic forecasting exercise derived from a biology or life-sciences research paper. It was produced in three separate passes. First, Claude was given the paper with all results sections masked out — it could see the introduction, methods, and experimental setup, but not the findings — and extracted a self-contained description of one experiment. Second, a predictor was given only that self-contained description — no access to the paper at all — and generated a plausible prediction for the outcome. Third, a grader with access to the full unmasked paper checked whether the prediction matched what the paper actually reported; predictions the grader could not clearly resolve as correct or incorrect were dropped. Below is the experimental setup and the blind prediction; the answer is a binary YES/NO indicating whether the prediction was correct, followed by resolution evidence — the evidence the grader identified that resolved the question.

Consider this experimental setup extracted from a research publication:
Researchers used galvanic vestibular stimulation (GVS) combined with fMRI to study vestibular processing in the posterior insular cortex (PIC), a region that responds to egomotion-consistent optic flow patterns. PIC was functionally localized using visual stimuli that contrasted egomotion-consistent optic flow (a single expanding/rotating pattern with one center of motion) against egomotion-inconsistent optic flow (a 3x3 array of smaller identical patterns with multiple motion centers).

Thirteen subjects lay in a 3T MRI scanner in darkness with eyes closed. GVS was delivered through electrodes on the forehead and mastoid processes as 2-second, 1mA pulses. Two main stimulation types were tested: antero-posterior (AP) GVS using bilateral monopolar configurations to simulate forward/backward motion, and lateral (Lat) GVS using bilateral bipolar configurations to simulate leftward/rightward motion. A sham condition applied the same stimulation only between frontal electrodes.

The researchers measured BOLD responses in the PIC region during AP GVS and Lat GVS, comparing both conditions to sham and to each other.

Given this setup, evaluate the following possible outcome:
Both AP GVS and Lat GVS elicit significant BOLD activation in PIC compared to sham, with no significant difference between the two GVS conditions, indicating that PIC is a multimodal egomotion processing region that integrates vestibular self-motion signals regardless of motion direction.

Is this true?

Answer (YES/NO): NO